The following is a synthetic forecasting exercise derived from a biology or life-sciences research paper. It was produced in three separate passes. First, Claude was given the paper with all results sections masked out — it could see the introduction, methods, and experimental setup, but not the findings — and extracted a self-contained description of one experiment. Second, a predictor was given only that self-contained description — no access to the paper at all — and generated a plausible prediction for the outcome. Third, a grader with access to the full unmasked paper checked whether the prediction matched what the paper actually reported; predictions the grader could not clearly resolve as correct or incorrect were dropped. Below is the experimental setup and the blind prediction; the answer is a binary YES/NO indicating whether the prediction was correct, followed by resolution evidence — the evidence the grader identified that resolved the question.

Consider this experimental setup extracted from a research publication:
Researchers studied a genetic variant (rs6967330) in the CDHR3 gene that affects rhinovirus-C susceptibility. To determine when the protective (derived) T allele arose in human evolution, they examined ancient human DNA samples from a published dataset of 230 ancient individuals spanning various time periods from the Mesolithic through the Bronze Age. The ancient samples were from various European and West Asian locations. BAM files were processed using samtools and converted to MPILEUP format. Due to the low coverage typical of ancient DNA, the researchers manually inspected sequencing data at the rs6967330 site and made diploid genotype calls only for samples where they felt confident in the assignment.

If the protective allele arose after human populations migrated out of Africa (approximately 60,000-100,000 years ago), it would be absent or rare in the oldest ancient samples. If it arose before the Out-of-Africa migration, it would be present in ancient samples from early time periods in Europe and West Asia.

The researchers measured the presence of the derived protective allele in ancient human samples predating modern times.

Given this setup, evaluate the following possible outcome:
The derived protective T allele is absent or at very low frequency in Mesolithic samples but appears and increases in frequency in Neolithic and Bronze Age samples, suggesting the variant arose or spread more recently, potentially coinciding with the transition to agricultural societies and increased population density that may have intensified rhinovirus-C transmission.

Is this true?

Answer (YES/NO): NO